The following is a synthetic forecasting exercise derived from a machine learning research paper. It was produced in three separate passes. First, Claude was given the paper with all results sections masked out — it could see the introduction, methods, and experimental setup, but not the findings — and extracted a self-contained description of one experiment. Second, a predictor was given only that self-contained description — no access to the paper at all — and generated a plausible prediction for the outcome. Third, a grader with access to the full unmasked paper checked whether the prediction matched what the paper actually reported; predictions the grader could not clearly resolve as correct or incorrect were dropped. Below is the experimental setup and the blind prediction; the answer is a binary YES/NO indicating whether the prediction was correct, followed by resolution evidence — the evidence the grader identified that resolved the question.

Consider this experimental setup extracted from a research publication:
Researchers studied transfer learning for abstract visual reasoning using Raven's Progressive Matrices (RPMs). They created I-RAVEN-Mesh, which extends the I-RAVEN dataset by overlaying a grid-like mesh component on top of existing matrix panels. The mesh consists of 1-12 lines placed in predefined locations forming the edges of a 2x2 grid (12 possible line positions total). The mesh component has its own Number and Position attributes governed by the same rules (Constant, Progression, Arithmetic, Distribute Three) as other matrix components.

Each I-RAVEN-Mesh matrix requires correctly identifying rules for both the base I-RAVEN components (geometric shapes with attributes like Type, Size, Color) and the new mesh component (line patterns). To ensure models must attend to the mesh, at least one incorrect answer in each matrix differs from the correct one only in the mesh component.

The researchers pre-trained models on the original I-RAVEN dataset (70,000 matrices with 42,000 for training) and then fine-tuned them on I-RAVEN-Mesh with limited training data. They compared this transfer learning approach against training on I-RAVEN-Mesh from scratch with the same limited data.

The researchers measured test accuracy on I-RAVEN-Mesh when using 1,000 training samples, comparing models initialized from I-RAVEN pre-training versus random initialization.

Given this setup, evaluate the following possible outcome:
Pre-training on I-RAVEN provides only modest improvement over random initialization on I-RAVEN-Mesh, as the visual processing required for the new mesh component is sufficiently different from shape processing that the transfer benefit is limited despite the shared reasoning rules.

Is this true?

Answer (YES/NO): NO